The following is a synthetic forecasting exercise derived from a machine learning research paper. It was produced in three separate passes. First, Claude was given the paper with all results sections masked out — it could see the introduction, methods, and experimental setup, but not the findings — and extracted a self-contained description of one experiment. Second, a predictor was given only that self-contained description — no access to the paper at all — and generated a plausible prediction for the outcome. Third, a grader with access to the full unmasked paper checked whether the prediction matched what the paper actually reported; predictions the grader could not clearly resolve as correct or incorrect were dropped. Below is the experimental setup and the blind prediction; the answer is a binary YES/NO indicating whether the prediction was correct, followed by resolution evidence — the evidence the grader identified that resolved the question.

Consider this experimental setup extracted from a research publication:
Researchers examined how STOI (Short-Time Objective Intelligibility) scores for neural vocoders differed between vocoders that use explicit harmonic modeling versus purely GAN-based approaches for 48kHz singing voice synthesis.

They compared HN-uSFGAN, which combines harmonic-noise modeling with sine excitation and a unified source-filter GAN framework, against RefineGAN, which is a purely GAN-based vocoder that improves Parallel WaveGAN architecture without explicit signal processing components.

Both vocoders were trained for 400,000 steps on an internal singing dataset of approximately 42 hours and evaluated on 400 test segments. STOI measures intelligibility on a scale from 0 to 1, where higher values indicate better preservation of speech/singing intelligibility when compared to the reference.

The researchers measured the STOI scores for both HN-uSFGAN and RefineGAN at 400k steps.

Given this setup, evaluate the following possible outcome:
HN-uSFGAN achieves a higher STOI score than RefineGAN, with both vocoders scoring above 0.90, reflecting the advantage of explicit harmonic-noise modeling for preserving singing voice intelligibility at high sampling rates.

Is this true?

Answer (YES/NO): YES